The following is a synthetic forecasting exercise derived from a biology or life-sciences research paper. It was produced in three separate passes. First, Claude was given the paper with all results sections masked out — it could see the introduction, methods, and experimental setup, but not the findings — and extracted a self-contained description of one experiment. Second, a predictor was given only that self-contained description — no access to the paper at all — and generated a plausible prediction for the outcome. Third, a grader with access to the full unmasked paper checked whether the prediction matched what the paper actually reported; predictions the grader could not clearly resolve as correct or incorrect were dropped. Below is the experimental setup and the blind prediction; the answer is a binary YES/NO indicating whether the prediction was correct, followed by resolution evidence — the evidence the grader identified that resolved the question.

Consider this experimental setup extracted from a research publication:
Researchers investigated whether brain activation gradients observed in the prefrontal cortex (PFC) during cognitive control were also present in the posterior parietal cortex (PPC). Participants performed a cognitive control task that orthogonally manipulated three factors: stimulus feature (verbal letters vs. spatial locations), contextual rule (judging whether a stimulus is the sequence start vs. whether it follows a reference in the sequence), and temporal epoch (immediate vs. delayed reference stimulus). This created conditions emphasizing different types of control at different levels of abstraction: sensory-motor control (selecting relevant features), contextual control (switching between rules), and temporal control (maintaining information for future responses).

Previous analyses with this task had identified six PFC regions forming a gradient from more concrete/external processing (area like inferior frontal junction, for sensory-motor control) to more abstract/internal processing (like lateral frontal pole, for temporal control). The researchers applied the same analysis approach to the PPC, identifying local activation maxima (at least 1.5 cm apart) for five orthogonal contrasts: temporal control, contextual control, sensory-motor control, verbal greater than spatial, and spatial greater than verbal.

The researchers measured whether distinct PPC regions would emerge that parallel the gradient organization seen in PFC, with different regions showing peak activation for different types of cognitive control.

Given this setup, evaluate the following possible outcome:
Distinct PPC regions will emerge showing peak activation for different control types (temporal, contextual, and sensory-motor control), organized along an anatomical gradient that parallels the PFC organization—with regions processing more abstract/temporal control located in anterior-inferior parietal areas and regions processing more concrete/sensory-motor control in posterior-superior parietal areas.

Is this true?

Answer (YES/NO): YES